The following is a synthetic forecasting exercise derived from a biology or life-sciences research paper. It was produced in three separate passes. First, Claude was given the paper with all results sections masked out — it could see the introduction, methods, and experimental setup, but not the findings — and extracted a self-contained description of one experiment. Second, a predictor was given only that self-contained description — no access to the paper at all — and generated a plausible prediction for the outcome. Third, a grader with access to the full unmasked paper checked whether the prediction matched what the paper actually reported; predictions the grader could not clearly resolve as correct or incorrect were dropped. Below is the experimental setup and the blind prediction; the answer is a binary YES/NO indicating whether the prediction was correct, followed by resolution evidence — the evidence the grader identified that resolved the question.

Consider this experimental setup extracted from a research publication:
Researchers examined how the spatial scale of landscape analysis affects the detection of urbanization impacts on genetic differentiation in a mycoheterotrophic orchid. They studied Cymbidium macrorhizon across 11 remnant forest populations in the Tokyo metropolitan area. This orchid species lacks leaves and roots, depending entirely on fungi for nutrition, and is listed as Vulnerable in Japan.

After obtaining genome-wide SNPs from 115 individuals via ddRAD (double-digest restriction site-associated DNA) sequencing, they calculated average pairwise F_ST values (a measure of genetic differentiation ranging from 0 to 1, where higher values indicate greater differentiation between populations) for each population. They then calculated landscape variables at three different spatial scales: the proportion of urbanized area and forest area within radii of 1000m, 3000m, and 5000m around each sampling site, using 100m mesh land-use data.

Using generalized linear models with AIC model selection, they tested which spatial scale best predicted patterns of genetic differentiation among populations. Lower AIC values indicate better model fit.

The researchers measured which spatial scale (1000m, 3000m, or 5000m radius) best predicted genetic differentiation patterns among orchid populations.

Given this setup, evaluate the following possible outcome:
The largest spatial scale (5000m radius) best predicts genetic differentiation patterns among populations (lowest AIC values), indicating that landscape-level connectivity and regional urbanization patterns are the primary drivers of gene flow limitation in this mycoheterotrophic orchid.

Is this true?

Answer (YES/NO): NO